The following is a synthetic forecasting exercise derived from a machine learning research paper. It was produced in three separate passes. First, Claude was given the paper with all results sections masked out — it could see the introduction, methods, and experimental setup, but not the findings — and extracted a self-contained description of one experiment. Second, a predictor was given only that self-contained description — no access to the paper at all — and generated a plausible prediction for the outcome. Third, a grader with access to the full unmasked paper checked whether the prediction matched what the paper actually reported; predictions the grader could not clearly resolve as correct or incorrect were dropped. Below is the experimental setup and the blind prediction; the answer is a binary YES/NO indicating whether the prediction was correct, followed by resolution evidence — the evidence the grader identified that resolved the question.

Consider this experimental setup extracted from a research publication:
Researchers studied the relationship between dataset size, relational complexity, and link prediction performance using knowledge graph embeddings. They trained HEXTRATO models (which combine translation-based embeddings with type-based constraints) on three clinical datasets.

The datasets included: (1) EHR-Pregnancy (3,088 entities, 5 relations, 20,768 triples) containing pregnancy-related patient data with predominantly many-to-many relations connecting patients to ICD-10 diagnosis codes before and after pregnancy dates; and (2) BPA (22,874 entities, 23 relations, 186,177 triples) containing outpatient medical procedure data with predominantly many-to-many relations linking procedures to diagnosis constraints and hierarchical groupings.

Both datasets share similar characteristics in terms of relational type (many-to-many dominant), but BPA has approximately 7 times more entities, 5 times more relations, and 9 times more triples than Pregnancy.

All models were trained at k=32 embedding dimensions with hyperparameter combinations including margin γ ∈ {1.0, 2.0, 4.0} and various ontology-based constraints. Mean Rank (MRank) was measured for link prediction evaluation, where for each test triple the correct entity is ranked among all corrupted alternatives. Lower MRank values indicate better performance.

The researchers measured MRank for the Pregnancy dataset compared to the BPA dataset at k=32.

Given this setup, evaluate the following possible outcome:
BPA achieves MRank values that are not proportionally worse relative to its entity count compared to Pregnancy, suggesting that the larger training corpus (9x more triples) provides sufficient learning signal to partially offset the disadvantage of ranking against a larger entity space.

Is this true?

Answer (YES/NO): YES